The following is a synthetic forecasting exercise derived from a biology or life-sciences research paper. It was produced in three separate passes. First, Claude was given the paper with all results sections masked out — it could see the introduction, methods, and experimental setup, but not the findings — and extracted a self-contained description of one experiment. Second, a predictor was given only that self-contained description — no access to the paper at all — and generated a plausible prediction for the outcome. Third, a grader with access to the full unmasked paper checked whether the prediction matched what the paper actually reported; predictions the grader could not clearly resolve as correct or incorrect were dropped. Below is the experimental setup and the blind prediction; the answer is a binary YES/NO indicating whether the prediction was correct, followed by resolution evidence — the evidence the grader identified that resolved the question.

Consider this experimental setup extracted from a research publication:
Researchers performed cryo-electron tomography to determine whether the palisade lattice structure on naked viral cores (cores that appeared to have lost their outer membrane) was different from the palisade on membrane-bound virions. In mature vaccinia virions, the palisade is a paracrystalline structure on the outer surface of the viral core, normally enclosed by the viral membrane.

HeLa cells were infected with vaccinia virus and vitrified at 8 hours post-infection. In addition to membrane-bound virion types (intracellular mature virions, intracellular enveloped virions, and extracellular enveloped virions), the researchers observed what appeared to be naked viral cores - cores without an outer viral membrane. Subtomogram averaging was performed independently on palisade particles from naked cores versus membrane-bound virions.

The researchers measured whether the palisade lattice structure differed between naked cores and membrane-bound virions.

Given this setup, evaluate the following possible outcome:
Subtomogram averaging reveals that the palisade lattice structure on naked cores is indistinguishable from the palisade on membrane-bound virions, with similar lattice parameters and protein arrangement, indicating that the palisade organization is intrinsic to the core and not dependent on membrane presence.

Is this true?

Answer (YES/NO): YES